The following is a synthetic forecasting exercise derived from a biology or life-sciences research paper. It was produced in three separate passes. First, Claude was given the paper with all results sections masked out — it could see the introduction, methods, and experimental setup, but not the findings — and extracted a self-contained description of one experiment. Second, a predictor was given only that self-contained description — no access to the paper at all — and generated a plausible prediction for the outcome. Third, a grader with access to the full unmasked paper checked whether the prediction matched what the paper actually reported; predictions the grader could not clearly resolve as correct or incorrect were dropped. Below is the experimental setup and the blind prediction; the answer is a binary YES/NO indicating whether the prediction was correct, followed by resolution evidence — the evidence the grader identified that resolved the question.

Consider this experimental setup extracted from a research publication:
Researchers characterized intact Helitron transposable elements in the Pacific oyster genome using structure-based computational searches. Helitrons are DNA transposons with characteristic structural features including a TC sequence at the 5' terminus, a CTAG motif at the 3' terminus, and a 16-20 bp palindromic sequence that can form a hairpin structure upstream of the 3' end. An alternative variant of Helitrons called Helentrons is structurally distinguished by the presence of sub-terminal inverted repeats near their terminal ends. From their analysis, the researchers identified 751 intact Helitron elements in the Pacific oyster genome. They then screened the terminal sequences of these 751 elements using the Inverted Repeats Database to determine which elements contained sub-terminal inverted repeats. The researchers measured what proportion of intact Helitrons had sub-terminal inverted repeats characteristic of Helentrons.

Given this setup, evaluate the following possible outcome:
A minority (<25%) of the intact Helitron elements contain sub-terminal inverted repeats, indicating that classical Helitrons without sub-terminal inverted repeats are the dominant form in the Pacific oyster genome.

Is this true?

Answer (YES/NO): NO